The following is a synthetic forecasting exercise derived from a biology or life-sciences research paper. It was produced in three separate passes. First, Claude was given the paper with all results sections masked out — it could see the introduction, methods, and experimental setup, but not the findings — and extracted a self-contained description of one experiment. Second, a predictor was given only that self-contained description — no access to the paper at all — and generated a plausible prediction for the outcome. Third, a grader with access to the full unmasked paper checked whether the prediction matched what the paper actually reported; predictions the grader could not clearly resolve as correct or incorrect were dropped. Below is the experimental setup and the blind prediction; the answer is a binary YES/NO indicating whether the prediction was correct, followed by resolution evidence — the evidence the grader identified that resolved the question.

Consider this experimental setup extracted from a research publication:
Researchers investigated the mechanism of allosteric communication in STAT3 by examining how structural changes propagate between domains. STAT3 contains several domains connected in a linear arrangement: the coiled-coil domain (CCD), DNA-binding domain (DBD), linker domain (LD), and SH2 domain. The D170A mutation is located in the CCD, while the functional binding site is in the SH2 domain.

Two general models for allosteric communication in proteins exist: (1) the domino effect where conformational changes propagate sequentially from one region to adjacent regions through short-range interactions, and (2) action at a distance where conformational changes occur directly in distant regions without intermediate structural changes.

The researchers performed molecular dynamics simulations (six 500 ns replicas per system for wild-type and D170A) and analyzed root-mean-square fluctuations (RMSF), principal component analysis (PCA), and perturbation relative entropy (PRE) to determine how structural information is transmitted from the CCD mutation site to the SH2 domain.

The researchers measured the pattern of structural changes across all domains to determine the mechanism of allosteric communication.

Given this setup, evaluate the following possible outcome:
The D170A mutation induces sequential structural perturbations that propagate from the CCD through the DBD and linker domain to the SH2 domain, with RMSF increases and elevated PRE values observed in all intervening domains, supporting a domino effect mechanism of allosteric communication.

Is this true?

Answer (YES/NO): NO